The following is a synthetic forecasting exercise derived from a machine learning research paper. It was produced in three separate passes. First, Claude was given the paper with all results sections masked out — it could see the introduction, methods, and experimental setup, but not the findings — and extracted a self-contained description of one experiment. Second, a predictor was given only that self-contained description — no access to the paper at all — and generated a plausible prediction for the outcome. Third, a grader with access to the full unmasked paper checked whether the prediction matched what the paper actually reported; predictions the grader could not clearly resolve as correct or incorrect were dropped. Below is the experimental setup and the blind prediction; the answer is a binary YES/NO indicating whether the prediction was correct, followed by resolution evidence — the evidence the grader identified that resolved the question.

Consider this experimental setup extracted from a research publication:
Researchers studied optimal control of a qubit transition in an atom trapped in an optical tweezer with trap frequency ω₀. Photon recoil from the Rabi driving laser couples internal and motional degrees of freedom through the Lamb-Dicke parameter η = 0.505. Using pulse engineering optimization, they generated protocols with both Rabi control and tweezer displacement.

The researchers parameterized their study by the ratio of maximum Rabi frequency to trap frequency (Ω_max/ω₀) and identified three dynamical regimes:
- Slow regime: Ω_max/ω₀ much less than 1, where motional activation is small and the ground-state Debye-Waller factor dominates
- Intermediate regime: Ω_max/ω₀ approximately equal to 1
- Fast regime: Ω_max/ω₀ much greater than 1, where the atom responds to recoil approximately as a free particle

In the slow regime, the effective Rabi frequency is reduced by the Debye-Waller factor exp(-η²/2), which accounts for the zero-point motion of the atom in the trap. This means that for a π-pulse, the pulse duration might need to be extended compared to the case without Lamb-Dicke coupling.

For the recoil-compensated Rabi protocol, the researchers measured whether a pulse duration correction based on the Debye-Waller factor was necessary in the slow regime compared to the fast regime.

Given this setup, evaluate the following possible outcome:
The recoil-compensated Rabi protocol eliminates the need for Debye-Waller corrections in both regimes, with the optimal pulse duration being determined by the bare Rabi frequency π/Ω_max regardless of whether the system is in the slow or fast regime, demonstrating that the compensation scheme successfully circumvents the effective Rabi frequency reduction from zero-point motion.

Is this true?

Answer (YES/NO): NO